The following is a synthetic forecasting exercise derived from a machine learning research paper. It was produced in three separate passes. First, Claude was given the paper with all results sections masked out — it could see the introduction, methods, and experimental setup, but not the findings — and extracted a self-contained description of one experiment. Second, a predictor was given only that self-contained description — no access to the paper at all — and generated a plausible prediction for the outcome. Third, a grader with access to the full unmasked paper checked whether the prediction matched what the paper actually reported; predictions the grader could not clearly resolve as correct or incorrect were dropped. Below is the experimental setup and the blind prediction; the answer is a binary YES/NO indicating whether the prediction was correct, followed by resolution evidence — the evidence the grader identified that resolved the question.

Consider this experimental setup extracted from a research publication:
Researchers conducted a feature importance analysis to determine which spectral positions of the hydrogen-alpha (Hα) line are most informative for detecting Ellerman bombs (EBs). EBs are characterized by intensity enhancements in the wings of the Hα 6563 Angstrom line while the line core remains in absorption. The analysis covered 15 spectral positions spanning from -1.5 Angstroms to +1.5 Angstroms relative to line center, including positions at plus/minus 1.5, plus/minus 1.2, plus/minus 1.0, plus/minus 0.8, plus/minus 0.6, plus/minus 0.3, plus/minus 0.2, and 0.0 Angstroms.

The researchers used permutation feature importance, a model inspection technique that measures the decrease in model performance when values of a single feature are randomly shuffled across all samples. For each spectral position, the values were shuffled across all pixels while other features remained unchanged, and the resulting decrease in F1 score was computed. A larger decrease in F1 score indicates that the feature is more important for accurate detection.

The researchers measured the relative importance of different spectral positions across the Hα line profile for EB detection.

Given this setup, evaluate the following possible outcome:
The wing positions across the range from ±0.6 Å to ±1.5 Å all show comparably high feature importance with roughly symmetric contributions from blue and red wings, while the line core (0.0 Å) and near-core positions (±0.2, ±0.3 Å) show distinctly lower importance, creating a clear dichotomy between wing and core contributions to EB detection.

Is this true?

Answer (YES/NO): NO